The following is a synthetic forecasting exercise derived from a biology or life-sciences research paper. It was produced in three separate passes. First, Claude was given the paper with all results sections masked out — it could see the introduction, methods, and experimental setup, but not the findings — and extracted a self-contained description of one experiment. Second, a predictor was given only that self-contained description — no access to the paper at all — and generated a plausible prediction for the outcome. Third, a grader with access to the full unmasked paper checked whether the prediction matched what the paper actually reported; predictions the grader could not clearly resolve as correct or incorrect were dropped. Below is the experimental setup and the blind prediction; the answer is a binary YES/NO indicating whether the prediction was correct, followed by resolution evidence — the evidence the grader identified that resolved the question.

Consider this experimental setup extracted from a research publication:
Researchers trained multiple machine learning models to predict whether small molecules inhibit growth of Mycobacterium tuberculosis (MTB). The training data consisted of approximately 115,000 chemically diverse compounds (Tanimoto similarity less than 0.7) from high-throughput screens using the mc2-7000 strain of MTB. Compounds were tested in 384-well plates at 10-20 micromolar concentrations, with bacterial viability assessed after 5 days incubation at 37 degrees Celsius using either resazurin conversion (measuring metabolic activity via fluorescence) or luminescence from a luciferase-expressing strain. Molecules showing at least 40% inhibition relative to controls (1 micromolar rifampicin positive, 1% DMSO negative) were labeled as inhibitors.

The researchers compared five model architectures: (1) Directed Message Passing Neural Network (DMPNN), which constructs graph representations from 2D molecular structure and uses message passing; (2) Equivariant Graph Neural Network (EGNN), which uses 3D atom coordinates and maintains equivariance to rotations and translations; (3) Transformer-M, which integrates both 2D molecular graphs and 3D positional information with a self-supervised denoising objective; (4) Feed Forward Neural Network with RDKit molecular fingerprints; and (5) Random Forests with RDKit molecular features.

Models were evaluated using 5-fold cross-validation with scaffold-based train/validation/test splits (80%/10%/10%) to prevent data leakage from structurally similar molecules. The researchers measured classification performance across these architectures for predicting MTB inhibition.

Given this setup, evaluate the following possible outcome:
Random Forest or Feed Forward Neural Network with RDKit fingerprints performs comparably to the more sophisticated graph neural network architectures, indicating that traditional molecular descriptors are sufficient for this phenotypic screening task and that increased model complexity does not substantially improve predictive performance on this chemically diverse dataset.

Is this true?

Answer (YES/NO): NO